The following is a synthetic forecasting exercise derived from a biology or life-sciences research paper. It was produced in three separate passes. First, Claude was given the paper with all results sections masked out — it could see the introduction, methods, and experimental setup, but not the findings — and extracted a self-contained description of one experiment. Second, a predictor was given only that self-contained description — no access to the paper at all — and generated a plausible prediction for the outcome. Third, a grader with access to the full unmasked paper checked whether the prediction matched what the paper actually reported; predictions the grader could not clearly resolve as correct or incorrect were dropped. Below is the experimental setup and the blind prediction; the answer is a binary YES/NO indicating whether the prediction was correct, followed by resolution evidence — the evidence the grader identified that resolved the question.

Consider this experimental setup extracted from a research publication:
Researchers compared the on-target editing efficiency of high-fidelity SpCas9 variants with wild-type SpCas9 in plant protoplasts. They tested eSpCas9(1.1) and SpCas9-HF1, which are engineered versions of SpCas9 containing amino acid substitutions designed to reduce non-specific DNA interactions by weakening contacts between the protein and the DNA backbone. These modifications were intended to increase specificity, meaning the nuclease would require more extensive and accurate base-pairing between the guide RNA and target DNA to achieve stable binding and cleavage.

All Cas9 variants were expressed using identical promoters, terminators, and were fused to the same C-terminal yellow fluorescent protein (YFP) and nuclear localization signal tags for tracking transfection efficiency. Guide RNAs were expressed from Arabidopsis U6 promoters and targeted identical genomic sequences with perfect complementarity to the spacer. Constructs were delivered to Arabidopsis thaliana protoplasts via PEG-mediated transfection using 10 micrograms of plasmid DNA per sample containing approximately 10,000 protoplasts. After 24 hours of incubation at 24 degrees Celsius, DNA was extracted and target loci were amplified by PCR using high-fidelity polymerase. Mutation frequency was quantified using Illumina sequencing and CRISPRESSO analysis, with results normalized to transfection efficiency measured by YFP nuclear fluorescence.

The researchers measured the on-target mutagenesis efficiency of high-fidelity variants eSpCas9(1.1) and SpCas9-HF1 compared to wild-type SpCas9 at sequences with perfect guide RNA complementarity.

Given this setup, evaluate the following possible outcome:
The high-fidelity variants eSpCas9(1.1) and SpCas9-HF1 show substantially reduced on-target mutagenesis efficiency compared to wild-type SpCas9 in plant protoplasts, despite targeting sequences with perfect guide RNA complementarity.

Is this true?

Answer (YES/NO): YES